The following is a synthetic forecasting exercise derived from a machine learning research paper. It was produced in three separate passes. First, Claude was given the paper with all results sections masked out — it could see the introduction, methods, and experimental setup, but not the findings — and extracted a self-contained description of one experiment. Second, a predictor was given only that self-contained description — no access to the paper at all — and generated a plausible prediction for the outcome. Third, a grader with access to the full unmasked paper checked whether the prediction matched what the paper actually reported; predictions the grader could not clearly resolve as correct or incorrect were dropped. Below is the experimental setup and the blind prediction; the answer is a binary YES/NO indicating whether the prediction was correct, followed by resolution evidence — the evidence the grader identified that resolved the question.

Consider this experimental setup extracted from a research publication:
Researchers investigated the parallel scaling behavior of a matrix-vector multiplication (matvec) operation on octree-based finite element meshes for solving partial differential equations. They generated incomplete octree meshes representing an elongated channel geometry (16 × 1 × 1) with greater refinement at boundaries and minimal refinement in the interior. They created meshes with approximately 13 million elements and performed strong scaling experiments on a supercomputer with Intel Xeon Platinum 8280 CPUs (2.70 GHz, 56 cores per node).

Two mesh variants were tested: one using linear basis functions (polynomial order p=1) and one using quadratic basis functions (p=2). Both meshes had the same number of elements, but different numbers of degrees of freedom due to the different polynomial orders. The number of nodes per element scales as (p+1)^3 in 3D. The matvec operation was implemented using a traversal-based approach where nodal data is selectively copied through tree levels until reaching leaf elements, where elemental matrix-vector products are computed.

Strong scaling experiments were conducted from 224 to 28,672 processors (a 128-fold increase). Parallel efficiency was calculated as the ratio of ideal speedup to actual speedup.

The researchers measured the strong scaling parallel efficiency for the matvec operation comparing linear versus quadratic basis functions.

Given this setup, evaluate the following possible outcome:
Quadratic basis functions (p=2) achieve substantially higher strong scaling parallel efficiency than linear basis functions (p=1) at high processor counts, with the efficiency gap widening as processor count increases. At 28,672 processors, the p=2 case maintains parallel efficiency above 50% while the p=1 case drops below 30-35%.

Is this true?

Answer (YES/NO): NO